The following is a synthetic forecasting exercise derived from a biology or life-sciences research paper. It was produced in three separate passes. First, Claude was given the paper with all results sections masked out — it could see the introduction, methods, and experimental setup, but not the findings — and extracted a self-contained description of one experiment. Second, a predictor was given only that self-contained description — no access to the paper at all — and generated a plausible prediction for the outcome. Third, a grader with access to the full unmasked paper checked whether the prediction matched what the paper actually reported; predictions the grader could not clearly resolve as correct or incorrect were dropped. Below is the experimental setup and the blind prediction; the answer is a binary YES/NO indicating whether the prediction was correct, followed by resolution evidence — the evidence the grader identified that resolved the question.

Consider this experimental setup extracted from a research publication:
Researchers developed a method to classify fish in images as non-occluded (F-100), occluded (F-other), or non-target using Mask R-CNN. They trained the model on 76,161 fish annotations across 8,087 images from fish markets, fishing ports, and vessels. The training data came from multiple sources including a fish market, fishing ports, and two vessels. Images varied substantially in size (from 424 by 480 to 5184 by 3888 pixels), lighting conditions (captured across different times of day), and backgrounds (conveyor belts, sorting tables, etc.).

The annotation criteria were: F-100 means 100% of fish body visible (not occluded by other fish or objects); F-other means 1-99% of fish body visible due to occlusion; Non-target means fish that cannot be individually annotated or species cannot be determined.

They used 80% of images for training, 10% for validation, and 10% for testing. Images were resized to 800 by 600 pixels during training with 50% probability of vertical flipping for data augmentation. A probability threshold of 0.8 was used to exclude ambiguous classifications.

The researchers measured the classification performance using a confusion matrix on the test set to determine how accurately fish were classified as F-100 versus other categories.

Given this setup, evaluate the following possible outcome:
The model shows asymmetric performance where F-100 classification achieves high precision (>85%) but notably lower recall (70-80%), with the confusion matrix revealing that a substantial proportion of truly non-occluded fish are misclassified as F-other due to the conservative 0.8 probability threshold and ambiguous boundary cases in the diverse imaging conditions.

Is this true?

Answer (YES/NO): NO